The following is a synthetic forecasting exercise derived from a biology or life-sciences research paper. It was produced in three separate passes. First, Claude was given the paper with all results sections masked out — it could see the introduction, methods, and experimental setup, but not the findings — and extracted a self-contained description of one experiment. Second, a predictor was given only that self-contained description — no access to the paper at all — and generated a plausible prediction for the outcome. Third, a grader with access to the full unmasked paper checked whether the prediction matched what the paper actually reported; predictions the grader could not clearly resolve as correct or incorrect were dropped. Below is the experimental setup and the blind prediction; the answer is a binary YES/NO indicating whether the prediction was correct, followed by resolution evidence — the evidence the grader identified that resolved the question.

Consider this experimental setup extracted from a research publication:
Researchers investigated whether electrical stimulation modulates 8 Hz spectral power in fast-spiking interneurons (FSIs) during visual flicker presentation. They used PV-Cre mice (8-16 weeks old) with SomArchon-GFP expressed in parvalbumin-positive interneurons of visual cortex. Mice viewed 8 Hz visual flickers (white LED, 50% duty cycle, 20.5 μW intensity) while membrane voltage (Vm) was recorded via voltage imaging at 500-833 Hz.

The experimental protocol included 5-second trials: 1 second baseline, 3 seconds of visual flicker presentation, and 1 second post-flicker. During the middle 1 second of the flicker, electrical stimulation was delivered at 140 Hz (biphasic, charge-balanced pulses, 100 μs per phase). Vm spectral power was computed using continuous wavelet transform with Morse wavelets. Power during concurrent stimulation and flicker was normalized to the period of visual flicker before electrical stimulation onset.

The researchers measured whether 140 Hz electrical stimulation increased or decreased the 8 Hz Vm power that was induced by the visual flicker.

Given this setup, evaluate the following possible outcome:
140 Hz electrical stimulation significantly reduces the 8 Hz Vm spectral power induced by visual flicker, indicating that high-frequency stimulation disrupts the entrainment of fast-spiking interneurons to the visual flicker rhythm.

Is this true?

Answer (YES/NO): YES